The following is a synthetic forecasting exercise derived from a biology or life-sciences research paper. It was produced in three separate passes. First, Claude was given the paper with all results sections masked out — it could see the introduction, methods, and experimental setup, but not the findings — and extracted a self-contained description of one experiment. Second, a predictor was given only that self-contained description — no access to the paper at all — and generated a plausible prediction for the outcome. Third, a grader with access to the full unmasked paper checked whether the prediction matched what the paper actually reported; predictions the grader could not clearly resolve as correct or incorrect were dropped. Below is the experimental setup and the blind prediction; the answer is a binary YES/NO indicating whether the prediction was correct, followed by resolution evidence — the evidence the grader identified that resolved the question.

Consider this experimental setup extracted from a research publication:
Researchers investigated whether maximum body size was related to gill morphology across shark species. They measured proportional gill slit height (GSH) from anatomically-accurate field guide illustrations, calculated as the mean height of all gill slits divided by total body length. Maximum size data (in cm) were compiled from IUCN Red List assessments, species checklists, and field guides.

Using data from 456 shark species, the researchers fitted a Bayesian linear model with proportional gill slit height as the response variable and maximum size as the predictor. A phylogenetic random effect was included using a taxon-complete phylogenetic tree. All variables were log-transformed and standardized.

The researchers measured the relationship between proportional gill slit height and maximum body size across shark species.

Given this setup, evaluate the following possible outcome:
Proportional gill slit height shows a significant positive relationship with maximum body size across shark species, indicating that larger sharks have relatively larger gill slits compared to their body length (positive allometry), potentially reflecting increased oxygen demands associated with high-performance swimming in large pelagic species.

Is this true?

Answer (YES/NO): YES